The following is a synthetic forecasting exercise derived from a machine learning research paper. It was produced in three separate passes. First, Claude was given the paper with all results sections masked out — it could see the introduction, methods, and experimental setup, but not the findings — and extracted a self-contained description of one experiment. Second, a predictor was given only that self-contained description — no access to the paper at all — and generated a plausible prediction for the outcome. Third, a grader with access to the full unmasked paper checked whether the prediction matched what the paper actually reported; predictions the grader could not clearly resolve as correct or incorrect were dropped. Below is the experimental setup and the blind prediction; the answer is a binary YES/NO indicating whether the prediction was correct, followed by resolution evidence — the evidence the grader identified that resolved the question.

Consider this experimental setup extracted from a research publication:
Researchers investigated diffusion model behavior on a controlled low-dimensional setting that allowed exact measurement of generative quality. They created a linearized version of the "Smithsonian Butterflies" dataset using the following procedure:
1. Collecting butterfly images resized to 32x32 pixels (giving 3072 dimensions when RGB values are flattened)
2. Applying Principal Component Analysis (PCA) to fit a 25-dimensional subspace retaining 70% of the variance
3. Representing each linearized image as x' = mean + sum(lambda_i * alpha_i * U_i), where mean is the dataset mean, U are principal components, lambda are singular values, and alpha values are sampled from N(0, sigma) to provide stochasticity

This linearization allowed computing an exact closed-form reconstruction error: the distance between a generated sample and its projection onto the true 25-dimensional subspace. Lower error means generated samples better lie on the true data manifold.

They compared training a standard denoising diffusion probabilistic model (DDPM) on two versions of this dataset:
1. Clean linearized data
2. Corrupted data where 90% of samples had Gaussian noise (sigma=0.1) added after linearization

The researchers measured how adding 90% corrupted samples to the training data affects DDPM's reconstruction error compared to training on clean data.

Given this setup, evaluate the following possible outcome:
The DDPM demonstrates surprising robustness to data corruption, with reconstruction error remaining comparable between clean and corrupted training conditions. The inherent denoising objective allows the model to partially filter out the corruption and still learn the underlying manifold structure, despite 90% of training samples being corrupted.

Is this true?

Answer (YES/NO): NO